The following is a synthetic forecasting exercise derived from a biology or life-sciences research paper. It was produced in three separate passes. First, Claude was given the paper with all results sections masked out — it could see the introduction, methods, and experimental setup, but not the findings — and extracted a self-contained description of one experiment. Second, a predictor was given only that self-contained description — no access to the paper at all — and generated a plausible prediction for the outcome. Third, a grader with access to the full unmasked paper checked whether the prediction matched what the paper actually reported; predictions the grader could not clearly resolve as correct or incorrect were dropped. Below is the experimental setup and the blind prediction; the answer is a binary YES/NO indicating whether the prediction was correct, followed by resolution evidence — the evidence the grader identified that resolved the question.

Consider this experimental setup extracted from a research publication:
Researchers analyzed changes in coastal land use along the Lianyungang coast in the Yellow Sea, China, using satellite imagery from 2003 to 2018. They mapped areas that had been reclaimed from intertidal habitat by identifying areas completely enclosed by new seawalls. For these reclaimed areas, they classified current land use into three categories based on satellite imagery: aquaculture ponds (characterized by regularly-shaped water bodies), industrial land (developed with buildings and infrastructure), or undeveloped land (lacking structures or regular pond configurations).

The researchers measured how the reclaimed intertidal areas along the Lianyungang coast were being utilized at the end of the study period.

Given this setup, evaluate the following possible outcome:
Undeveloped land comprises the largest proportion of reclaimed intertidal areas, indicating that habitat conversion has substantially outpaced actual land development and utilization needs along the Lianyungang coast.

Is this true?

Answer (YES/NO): YES